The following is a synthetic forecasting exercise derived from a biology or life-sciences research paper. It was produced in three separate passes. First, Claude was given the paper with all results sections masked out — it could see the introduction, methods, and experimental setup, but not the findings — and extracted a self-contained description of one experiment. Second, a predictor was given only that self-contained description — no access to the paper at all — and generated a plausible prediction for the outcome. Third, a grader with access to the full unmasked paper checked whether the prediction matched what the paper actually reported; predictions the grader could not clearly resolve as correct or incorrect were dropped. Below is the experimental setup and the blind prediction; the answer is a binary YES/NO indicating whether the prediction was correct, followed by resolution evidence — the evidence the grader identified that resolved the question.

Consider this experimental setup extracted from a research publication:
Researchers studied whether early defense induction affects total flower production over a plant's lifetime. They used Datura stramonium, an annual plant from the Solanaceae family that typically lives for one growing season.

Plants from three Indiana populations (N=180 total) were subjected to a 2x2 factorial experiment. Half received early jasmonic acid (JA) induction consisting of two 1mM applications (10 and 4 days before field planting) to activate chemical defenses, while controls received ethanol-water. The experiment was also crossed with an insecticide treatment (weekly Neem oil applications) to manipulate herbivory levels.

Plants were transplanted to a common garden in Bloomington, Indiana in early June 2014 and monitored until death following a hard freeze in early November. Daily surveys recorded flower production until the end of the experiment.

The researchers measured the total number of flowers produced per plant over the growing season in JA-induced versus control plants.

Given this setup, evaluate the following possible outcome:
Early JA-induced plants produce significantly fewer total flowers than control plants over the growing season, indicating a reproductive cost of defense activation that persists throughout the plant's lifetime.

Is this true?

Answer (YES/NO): YES